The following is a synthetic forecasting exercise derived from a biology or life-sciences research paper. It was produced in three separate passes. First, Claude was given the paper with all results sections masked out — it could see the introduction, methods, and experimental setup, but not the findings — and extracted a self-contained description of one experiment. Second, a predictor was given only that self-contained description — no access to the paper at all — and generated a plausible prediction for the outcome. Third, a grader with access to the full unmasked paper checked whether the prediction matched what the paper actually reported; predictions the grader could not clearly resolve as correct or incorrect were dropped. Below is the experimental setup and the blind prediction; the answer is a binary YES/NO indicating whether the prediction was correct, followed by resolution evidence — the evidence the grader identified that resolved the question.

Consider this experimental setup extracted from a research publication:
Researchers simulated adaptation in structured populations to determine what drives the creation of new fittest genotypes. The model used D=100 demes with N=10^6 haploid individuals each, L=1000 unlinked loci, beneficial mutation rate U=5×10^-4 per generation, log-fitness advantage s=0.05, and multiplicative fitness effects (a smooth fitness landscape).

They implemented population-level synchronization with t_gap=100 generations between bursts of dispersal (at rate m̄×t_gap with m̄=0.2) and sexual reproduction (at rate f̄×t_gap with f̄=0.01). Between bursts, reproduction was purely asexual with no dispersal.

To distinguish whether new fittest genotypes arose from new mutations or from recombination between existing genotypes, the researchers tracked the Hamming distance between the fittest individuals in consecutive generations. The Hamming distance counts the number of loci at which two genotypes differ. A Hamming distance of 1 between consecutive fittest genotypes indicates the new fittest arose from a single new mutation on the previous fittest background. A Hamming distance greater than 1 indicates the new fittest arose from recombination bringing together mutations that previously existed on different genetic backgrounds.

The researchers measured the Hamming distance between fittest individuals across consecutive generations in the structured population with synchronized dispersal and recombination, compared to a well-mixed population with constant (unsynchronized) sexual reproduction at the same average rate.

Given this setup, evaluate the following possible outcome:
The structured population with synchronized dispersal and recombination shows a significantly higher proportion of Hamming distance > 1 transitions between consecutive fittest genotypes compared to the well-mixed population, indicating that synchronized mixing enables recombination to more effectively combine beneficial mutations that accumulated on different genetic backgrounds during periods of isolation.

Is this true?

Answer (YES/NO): YES